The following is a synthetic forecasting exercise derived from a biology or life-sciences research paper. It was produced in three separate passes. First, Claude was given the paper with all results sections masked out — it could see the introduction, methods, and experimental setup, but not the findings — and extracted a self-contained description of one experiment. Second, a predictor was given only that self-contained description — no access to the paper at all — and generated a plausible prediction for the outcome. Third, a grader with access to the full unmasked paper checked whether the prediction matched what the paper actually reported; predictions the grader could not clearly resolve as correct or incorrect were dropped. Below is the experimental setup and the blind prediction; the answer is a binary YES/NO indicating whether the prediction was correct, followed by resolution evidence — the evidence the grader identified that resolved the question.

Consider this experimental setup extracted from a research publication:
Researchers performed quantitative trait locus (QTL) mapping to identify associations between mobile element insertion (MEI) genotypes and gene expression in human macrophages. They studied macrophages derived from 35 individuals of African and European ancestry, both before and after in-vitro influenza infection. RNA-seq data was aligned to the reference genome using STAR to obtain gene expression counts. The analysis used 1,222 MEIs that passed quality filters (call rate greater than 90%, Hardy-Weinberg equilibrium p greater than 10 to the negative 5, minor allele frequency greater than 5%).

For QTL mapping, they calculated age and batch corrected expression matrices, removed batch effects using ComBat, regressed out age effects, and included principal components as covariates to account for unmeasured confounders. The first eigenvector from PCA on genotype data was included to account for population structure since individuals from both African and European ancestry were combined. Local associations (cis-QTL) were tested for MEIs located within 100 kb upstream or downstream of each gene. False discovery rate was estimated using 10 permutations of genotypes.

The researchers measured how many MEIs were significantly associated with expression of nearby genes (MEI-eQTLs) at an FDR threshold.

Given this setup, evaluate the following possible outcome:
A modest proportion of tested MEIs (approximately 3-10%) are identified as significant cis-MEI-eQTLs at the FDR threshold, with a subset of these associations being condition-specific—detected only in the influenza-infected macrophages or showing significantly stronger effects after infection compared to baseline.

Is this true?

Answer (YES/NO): NO